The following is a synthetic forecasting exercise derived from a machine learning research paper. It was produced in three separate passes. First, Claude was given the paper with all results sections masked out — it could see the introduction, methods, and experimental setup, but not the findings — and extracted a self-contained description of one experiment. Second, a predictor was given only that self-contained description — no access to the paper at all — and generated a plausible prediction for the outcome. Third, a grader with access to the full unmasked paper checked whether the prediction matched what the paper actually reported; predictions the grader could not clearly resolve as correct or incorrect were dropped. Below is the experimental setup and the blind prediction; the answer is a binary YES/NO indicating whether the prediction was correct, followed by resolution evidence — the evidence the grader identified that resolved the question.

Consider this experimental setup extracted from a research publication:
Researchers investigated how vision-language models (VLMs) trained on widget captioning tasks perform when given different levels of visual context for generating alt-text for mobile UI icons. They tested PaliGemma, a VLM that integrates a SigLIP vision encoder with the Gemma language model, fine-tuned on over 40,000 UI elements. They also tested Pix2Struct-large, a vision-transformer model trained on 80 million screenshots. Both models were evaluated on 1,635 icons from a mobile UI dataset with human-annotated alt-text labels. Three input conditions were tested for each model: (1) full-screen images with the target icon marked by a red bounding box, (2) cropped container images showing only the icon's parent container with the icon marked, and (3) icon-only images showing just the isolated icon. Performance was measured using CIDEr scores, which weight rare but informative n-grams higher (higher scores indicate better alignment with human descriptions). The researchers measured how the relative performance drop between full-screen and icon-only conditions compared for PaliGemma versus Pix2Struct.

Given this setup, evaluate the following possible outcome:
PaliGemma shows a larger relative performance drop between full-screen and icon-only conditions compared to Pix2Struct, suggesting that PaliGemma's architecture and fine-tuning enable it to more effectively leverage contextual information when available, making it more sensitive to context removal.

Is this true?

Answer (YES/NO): NO